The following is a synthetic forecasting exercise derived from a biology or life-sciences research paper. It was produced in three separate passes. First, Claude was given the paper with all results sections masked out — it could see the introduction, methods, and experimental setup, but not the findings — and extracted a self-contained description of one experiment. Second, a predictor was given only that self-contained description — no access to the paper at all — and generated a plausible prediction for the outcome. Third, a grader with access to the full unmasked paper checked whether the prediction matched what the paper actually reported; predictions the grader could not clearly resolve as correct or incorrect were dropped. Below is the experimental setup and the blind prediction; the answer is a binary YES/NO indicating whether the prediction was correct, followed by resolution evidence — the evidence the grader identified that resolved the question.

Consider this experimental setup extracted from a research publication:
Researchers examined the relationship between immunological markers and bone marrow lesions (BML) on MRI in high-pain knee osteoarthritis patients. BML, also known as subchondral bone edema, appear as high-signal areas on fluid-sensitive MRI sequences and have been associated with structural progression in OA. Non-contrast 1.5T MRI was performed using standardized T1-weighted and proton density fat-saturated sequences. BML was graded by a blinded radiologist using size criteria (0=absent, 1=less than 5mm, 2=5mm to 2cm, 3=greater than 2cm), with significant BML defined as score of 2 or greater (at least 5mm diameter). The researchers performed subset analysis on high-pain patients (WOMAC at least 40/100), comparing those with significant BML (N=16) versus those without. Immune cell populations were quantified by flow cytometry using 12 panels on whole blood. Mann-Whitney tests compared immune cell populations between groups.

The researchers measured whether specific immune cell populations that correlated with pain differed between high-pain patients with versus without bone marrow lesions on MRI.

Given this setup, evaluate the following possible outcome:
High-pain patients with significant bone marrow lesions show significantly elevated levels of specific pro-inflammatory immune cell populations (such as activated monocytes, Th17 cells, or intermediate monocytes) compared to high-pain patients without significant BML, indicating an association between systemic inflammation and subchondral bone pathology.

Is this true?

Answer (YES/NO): NO